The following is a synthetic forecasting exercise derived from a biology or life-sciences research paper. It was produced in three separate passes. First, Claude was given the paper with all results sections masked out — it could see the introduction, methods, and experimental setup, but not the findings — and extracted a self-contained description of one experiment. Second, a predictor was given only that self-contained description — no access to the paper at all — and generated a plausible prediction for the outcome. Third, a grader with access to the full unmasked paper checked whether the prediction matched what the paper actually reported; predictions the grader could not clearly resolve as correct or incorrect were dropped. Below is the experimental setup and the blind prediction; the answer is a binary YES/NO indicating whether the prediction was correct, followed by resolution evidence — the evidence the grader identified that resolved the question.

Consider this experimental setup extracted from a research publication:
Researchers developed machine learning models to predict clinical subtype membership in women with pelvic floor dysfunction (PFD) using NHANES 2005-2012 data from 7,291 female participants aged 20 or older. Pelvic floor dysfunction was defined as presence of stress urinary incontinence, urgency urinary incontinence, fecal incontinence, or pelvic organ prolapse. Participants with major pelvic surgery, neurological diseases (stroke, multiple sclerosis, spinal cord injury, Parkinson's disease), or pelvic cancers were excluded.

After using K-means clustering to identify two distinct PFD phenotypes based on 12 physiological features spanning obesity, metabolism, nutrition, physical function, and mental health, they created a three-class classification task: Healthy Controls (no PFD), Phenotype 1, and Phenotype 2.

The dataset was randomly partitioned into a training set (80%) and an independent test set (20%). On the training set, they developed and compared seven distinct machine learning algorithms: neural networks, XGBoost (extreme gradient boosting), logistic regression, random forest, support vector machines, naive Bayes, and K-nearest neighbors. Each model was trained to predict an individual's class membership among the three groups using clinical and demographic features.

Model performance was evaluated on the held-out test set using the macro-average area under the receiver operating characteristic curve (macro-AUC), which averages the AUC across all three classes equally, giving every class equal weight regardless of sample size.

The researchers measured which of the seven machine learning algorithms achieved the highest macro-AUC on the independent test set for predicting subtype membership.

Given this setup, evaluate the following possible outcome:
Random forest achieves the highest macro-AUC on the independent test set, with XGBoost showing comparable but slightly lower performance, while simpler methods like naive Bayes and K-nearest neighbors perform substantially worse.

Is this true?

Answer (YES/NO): NO